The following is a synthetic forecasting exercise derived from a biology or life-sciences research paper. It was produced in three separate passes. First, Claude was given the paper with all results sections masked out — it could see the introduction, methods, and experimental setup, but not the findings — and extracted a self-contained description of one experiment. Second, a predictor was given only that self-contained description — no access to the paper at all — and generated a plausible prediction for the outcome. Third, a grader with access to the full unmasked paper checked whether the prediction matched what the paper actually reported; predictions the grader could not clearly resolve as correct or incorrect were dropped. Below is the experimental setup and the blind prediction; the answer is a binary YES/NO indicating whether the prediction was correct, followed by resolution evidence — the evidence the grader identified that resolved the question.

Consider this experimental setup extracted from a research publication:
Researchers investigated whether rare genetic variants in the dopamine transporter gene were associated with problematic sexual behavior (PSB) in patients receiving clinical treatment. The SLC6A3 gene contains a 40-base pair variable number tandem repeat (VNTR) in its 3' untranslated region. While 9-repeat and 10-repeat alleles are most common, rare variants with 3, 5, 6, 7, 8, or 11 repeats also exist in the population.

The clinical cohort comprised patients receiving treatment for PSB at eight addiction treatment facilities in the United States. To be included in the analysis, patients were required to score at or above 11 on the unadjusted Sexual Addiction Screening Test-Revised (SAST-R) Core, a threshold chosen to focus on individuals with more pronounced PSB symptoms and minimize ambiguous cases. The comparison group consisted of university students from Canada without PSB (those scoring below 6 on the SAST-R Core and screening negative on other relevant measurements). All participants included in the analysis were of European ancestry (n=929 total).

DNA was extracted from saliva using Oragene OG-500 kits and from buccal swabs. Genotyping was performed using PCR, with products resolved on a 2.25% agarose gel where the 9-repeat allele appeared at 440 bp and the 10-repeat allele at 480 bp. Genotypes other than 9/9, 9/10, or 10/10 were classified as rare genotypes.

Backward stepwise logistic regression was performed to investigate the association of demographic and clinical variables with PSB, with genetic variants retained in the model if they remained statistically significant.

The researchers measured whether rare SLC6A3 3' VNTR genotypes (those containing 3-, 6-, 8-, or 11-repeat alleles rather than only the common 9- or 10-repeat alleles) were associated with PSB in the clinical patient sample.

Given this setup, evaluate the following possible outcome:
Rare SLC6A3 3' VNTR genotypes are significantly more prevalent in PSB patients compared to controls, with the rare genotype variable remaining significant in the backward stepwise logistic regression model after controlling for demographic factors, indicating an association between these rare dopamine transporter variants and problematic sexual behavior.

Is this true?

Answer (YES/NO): YES